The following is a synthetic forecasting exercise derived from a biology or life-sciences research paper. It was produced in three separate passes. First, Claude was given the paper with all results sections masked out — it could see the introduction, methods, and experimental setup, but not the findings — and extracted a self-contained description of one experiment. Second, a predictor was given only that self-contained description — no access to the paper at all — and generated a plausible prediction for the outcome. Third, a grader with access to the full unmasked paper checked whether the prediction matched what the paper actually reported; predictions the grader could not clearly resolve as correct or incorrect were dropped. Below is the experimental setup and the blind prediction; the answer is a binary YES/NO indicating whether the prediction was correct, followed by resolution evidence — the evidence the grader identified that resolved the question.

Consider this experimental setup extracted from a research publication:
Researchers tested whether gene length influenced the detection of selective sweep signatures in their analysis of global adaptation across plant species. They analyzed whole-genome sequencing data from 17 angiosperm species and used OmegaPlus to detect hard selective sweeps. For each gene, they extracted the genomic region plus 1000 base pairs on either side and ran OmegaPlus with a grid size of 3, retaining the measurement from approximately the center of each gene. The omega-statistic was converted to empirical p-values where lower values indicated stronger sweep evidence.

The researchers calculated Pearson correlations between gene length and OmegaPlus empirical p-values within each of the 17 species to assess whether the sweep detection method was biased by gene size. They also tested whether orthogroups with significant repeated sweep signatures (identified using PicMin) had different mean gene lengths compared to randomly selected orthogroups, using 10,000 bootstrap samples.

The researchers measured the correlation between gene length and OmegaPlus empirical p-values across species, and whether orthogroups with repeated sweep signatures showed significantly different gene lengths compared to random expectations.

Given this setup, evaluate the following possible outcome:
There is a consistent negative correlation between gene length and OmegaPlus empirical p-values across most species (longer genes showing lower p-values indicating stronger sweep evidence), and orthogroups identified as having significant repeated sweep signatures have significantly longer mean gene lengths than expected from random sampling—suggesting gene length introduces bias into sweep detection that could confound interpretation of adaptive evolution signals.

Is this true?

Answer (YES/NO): NO